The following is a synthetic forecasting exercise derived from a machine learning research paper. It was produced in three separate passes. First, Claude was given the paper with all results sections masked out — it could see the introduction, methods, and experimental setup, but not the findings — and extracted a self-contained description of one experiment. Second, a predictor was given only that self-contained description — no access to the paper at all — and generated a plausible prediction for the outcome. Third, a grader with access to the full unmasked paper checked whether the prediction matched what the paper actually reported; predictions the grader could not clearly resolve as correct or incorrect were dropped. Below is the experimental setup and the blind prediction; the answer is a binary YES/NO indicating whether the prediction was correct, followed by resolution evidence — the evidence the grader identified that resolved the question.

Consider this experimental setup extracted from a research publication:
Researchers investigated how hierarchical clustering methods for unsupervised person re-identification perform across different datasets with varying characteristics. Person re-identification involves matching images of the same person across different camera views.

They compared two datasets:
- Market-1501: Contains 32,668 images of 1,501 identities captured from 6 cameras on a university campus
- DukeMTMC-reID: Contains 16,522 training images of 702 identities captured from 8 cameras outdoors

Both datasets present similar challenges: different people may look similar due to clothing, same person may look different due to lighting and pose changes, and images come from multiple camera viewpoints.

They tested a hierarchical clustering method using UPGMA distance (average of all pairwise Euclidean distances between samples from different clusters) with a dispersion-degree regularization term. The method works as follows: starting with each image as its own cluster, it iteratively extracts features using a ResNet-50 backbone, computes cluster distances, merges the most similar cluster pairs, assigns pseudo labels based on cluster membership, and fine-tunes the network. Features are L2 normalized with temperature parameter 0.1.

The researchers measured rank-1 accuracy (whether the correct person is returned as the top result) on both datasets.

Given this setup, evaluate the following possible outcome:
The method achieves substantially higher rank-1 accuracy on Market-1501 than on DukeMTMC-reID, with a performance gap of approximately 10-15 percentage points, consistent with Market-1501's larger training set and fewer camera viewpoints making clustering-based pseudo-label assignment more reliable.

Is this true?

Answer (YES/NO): NO